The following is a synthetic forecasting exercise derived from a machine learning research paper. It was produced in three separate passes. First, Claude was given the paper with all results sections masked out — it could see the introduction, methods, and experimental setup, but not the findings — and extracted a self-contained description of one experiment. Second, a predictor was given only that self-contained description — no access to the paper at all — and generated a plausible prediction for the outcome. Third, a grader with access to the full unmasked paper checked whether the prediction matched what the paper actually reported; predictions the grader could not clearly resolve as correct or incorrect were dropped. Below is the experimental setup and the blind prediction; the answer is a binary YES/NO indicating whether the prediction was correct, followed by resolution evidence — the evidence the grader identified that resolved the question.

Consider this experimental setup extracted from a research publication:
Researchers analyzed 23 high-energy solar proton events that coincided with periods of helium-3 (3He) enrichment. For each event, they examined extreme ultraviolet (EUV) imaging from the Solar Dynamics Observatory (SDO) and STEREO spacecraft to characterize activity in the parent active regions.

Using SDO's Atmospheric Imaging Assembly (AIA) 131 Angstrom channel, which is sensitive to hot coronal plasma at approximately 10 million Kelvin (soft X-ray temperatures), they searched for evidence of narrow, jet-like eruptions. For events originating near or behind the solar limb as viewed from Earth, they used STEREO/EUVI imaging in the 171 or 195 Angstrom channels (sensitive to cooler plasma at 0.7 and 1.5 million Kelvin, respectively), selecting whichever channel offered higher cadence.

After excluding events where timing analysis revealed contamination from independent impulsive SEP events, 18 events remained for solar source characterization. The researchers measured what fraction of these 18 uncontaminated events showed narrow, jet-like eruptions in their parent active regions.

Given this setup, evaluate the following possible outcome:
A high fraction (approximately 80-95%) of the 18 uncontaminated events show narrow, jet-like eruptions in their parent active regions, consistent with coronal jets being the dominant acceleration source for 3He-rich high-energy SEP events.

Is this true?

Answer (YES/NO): NO